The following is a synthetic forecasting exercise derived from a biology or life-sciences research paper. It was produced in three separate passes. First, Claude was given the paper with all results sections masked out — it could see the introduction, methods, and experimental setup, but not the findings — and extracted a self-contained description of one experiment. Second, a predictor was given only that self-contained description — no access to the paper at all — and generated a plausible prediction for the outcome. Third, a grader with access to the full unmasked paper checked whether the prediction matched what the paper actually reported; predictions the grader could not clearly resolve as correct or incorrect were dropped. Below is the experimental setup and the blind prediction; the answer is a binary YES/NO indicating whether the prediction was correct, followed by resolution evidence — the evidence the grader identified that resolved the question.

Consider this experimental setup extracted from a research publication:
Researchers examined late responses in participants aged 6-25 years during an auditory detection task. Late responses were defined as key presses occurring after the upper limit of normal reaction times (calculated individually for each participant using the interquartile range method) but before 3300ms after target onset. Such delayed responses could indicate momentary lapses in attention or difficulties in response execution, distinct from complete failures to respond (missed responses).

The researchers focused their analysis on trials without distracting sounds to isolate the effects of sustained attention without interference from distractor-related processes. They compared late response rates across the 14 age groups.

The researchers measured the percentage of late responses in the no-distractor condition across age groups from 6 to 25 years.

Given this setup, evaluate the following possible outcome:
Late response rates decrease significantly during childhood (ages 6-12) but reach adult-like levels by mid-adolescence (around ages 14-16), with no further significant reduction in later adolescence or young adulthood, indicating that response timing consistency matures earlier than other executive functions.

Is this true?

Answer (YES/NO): NO